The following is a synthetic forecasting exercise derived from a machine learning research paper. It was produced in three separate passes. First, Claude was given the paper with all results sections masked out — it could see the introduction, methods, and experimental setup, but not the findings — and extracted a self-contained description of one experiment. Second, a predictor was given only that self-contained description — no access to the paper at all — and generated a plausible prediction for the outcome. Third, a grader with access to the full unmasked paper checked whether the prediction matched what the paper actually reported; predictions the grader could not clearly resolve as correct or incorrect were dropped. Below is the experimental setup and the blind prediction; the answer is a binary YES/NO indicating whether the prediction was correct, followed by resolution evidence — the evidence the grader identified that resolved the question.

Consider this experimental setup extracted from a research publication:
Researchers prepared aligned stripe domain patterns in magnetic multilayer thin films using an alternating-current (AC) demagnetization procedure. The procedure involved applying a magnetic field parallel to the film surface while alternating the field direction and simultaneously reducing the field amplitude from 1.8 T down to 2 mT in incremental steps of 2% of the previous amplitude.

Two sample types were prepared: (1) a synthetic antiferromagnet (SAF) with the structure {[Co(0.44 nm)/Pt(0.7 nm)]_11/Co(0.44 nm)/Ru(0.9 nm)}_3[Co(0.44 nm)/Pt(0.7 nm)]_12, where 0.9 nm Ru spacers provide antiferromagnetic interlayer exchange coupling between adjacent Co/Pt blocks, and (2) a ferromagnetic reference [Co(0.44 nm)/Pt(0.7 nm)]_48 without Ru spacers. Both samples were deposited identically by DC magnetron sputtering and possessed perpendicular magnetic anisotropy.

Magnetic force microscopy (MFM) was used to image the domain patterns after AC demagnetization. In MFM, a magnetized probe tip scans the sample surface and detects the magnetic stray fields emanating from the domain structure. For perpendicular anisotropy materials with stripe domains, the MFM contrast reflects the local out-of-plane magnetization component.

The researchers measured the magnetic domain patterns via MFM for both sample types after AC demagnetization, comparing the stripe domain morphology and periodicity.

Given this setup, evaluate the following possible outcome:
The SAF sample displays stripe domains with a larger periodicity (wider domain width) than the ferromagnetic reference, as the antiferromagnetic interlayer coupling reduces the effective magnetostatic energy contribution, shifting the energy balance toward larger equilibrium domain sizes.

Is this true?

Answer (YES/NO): NO